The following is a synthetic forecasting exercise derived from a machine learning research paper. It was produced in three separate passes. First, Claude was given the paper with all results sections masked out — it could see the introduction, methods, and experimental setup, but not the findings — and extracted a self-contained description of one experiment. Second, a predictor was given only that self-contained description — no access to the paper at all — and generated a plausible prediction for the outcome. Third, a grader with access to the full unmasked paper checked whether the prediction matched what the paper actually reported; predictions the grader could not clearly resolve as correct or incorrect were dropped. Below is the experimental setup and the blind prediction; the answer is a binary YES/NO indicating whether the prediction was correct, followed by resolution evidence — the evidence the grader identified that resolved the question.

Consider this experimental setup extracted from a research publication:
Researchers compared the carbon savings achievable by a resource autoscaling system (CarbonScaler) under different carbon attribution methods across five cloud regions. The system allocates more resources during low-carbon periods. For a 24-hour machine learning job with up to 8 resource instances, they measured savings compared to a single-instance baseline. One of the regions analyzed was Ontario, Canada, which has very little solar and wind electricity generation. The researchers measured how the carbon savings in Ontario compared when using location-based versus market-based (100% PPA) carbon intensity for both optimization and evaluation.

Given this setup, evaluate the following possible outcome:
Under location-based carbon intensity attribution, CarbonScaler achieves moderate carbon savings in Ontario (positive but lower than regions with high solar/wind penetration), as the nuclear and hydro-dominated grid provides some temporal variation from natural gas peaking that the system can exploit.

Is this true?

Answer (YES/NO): NO